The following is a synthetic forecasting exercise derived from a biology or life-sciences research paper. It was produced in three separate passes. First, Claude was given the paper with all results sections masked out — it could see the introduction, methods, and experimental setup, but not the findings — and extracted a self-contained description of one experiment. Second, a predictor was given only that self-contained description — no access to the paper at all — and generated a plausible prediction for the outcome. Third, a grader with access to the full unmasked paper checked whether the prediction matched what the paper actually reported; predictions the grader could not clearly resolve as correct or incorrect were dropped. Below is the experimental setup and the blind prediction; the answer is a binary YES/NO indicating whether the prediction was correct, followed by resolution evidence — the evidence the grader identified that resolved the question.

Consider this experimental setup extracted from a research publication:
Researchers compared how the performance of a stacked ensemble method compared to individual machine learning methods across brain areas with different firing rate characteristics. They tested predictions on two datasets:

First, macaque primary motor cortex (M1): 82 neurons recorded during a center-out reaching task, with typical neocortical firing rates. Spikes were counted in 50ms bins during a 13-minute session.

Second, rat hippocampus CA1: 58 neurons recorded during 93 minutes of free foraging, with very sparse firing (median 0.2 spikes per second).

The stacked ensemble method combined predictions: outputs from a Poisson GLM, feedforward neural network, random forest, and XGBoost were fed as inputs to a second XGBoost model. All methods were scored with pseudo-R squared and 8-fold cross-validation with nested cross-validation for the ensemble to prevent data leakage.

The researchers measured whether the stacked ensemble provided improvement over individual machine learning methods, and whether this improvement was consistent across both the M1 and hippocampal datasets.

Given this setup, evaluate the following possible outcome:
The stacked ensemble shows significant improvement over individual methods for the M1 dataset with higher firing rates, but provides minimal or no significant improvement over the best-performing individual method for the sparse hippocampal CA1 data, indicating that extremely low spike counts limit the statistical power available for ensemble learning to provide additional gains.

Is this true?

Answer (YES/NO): NO